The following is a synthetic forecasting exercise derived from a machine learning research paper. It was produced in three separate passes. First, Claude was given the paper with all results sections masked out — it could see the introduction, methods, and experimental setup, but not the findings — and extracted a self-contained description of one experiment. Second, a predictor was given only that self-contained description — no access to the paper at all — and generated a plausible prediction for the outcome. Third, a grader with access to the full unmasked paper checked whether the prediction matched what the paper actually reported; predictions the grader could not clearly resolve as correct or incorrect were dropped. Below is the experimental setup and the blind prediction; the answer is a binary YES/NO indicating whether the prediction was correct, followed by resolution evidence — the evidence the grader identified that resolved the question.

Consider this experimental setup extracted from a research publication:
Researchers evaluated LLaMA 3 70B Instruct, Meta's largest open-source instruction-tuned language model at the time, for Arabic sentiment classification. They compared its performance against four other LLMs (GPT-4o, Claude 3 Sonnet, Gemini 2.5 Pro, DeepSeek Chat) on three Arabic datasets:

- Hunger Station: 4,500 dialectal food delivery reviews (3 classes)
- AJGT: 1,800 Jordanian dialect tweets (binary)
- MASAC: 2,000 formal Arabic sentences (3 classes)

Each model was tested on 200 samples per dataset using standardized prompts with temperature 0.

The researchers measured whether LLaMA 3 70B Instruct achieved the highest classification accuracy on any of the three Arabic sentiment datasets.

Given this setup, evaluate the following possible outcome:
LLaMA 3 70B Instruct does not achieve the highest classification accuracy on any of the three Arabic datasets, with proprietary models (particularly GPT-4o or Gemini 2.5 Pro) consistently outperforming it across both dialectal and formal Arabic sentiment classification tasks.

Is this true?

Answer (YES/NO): YES